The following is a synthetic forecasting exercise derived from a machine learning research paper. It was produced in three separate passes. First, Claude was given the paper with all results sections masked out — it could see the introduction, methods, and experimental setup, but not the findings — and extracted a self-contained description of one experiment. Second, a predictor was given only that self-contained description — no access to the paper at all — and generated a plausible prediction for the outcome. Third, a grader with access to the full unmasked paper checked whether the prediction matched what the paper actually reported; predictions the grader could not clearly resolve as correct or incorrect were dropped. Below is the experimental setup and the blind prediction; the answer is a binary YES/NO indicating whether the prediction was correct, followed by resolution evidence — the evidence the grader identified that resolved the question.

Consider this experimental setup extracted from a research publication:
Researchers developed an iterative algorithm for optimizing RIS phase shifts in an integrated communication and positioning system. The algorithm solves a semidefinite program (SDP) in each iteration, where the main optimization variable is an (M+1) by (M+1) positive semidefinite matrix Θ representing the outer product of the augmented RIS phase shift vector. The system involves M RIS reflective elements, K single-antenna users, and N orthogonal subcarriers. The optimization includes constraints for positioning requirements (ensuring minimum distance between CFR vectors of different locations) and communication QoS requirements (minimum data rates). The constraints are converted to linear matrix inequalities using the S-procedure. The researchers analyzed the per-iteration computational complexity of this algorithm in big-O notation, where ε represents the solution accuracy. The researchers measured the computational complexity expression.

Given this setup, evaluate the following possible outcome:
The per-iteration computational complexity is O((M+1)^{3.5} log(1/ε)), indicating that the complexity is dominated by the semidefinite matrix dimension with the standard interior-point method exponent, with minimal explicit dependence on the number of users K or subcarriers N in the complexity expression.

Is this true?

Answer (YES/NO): NO